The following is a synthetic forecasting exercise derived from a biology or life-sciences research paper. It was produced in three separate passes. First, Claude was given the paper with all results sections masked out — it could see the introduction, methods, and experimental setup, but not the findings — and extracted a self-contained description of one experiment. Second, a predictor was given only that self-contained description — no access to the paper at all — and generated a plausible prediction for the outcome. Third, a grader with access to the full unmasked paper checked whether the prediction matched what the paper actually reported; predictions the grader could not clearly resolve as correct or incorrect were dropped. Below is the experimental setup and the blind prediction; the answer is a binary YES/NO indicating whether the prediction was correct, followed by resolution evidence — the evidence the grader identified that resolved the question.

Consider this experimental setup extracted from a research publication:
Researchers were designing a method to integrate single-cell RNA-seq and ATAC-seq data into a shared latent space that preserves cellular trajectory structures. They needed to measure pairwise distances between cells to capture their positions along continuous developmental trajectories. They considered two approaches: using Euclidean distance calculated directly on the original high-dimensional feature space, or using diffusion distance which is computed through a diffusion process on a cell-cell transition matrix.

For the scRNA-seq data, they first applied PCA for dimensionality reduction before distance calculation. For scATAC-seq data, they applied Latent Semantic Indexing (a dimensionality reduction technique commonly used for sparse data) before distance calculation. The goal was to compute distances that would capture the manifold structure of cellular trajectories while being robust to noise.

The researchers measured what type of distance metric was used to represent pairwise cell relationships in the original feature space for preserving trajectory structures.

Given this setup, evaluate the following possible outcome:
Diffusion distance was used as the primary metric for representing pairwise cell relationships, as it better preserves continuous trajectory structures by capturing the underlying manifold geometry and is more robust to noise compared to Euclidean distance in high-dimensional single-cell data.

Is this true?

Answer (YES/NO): YES